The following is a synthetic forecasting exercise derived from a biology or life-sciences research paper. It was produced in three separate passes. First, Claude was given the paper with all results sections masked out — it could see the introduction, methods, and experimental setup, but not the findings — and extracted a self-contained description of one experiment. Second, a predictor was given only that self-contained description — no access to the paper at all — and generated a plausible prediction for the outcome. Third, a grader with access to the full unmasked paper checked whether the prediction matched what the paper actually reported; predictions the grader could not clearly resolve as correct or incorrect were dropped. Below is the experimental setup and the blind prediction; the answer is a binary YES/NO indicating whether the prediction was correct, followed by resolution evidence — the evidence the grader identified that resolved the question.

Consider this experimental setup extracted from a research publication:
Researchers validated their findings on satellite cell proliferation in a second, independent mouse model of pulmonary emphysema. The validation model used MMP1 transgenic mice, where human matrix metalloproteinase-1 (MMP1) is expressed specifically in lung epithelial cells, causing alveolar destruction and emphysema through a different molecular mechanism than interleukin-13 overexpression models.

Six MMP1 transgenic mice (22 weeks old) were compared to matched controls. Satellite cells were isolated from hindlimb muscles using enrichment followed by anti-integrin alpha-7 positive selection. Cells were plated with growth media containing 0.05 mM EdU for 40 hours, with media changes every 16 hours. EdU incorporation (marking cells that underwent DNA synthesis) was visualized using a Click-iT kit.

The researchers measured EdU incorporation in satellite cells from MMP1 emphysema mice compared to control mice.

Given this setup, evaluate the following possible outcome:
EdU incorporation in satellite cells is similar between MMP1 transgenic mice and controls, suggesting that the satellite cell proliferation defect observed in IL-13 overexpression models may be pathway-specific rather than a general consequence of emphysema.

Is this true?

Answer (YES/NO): NO